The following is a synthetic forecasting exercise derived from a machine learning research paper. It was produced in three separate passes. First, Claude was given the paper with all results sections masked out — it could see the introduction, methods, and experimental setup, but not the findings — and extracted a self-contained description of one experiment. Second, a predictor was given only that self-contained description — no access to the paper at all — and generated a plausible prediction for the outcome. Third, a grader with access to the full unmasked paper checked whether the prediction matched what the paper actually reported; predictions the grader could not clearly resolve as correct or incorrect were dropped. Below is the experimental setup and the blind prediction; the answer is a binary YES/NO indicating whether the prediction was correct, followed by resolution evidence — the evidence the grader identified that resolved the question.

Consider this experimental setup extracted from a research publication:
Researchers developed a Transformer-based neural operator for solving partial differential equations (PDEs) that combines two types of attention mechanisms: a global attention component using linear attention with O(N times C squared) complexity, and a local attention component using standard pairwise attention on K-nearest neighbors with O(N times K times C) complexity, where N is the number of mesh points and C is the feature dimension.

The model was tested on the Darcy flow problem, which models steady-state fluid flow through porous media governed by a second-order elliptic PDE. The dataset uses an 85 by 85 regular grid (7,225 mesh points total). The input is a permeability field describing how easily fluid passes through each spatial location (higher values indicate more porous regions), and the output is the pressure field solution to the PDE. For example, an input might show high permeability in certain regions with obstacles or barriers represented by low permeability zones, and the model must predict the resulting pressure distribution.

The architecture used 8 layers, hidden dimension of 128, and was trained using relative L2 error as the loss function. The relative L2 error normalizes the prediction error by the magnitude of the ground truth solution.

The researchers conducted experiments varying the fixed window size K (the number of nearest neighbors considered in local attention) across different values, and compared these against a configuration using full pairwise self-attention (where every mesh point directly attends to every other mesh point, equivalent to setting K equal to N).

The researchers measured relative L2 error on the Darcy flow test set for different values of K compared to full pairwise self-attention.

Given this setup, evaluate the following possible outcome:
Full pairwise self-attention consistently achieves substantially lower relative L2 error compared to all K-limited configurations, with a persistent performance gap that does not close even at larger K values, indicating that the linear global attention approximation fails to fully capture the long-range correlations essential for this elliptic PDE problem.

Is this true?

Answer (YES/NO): NO